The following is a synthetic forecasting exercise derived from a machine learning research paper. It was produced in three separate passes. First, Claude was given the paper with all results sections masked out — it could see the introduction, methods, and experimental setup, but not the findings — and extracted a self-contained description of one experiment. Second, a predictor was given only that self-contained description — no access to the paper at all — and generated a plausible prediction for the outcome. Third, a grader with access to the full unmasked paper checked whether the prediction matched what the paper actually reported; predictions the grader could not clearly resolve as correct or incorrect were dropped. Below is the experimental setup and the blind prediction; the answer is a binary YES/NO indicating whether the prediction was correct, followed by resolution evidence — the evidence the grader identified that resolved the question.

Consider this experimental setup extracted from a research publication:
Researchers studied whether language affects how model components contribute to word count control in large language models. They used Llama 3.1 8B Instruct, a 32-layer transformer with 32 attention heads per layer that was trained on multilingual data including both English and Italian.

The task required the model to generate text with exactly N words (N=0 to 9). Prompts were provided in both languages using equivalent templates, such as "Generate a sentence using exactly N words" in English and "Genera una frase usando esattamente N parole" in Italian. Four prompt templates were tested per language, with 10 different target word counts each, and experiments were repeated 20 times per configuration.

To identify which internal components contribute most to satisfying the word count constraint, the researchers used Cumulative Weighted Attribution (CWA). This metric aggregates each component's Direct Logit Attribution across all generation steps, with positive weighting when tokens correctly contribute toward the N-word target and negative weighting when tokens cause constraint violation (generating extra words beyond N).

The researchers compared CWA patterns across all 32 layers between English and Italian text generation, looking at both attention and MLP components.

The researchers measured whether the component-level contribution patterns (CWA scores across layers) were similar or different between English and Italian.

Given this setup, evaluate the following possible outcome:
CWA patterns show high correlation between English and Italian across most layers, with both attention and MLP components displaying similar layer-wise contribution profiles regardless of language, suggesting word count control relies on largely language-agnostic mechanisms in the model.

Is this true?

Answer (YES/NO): NO